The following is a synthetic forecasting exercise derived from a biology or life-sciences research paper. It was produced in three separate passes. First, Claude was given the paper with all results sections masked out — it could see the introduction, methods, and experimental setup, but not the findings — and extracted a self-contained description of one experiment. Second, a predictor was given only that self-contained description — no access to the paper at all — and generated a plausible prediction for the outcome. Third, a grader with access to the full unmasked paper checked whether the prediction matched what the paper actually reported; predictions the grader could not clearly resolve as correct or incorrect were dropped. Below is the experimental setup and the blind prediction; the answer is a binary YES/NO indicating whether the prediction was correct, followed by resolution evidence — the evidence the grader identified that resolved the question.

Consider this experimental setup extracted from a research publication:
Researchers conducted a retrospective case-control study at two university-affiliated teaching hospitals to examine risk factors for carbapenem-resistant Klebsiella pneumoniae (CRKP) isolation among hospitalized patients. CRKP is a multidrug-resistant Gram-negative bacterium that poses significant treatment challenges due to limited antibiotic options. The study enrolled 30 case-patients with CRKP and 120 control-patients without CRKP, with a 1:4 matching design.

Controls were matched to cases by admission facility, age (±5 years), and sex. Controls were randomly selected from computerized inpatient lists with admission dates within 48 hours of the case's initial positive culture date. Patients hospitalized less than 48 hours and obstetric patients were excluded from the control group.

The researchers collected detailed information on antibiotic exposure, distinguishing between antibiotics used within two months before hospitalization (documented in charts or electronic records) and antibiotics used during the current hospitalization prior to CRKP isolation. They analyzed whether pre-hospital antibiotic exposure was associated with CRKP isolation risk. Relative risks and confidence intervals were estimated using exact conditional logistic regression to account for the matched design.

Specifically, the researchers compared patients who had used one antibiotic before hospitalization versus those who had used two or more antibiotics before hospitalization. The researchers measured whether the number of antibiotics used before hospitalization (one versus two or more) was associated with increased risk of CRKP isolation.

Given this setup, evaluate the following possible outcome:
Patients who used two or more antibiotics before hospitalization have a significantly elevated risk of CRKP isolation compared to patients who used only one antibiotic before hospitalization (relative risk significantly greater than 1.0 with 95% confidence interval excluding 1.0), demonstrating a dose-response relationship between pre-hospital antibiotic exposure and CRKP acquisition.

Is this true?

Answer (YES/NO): YES